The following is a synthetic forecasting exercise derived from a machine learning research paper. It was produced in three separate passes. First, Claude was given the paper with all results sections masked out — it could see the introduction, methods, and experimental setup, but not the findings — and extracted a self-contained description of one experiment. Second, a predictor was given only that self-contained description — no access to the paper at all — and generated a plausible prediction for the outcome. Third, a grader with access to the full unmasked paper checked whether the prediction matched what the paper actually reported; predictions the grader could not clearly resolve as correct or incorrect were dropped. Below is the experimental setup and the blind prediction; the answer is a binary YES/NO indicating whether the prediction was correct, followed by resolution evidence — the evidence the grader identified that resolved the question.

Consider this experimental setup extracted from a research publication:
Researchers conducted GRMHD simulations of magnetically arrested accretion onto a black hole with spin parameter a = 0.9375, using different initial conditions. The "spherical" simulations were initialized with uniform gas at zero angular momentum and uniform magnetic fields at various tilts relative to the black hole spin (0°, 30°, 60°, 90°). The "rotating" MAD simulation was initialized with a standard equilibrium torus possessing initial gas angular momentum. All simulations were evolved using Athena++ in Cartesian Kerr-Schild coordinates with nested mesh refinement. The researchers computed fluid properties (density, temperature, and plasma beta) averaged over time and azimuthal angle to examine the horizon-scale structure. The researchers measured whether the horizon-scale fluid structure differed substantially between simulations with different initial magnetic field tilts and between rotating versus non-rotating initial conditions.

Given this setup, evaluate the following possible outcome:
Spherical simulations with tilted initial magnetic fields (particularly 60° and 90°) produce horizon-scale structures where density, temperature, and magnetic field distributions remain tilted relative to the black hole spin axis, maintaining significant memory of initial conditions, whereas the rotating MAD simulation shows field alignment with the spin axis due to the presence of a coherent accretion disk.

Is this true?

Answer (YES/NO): NO